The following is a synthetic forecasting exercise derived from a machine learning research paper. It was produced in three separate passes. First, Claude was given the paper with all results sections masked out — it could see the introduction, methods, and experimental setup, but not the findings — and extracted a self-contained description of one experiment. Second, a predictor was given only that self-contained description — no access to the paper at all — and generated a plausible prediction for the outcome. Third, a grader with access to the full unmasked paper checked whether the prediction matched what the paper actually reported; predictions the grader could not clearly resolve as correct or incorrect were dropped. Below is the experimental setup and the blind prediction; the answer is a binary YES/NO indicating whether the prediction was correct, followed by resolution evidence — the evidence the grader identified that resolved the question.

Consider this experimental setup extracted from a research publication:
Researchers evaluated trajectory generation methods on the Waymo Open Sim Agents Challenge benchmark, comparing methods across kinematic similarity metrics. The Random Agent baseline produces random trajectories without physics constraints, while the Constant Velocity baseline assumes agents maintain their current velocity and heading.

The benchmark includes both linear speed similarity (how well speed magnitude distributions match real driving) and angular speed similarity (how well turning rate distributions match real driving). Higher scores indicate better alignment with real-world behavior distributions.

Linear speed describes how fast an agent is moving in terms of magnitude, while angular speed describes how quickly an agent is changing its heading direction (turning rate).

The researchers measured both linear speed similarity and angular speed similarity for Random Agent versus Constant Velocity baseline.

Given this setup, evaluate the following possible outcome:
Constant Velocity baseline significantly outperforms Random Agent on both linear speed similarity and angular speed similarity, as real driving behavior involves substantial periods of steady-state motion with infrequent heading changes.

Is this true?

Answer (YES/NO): NO